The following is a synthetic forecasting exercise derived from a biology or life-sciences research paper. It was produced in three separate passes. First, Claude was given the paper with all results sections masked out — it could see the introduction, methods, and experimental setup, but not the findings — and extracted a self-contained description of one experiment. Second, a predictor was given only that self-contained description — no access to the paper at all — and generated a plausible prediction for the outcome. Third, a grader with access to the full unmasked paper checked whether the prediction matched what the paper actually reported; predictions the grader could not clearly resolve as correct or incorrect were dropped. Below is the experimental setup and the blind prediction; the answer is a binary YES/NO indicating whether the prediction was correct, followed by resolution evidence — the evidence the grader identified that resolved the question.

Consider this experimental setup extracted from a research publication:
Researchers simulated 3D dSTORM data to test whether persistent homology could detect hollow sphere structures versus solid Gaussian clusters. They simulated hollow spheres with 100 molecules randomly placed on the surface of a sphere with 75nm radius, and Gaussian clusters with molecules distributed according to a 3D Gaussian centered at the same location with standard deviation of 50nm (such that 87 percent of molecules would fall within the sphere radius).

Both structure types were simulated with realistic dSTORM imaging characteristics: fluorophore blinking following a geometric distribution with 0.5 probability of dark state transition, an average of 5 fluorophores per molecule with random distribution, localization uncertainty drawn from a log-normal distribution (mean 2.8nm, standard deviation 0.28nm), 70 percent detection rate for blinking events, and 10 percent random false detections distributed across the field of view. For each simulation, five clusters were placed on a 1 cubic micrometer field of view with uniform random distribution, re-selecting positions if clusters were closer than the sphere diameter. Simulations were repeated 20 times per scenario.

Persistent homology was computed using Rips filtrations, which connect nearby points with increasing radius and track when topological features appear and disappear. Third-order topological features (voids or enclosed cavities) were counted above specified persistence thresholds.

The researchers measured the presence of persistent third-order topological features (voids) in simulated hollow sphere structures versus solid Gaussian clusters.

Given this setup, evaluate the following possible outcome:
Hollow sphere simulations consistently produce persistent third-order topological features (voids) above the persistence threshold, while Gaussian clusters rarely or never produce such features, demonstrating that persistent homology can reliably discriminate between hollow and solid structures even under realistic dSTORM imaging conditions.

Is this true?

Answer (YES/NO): YES